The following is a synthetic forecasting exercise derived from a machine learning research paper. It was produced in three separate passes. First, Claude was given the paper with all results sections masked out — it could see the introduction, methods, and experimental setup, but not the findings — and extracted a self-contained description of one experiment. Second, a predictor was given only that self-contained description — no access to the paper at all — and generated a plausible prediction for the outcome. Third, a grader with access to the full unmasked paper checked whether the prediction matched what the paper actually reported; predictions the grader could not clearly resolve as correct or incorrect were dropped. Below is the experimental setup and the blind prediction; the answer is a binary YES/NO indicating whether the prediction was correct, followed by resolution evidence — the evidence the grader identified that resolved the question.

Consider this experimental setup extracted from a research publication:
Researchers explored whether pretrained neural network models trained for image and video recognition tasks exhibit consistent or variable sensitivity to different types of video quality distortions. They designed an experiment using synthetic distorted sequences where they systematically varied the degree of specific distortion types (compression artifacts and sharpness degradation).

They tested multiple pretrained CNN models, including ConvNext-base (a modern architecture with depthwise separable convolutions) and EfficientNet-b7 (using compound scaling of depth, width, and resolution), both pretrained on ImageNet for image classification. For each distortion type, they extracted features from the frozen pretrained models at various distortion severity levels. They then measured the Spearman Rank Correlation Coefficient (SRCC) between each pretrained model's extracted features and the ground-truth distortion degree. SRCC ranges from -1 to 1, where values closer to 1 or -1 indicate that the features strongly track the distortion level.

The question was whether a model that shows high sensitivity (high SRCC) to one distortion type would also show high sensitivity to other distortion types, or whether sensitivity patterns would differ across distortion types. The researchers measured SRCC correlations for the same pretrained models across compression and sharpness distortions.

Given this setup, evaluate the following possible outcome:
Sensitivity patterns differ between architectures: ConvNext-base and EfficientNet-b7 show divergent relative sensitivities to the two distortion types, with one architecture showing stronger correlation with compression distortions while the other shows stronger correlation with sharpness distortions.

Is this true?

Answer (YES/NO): YES